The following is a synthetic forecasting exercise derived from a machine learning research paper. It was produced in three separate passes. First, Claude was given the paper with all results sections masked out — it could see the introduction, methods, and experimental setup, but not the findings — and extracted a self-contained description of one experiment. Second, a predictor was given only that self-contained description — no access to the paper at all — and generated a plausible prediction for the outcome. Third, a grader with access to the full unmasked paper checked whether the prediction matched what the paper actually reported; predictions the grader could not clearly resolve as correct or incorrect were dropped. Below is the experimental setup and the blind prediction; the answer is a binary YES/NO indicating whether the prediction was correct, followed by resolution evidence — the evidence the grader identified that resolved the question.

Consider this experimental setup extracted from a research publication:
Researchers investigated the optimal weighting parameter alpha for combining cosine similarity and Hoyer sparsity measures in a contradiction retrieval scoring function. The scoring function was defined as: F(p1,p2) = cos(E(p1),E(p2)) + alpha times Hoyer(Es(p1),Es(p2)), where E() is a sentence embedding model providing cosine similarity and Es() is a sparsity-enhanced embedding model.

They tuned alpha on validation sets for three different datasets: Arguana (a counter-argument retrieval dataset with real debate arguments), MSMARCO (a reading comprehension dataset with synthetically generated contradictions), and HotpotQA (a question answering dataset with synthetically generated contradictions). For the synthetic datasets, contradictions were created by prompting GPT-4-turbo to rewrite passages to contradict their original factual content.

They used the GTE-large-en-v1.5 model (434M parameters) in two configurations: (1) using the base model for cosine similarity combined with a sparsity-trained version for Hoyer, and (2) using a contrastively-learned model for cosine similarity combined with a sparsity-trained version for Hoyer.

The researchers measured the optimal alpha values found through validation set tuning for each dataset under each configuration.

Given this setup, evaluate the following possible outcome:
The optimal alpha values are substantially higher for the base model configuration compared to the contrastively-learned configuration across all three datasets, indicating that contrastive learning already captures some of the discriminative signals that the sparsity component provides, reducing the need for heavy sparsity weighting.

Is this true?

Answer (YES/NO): NO